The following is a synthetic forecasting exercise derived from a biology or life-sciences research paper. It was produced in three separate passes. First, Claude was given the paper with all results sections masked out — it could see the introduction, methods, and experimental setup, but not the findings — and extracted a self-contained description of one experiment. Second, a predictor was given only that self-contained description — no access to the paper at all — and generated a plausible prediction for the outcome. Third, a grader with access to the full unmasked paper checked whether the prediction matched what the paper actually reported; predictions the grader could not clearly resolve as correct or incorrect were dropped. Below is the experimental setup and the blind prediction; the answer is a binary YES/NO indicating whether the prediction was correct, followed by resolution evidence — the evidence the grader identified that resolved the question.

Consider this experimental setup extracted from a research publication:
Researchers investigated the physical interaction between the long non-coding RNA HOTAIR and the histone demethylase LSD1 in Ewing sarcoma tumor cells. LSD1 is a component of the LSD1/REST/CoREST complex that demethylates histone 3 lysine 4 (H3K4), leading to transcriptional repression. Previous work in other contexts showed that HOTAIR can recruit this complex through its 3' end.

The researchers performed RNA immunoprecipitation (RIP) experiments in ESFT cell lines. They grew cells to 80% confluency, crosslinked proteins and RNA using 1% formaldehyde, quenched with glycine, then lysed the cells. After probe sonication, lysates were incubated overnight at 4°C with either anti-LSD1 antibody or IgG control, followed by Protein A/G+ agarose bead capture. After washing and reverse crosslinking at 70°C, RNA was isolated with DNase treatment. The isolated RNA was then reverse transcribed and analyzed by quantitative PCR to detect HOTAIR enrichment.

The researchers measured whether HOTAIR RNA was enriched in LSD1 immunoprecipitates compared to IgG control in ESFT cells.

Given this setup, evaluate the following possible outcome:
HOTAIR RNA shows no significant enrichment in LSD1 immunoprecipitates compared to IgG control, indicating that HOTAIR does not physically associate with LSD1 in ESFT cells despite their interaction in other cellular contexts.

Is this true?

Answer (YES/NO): NO